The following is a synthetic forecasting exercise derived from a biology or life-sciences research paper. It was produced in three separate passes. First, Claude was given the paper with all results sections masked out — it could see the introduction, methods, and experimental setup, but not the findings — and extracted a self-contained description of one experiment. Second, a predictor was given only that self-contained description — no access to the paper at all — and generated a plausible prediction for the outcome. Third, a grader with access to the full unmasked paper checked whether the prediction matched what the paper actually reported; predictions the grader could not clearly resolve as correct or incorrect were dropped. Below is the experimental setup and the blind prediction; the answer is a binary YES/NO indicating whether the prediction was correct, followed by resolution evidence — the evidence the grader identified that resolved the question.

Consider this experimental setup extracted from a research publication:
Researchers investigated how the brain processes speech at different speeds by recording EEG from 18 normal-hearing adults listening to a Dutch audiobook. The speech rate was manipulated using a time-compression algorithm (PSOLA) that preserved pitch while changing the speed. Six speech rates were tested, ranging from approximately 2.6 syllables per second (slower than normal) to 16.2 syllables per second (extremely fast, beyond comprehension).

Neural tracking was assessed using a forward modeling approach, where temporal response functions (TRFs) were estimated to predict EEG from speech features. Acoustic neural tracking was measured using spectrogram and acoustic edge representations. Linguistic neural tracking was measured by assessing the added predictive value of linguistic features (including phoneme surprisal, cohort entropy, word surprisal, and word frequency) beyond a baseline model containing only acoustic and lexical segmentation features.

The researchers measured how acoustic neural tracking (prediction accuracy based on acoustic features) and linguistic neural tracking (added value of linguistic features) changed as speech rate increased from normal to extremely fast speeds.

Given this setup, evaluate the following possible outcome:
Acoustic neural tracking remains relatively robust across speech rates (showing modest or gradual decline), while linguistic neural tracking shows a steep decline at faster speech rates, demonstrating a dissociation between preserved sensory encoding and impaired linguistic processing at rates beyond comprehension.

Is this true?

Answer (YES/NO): NO